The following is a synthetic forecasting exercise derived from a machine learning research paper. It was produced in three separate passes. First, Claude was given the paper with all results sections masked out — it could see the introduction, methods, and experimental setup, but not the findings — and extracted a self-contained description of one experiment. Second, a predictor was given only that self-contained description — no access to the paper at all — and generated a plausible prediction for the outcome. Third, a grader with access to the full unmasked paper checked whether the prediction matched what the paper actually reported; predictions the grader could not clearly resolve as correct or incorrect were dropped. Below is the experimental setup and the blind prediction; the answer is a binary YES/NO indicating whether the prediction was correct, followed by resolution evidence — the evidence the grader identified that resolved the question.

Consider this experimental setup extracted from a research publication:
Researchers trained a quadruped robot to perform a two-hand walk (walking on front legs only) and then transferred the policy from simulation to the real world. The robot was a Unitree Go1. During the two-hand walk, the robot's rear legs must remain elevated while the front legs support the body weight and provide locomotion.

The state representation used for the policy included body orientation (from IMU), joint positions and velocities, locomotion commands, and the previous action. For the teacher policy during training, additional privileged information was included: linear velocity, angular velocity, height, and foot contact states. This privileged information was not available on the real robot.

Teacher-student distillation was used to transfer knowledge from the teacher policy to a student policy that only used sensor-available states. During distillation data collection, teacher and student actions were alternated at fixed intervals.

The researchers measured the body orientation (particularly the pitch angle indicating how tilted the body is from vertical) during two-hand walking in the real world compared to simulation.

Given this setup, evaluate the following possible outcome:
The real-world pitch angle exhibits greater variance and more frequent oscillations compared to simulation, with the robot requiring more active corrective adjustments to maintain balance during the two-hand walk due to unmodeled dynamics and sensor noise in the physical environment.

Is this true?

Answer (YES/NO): NO